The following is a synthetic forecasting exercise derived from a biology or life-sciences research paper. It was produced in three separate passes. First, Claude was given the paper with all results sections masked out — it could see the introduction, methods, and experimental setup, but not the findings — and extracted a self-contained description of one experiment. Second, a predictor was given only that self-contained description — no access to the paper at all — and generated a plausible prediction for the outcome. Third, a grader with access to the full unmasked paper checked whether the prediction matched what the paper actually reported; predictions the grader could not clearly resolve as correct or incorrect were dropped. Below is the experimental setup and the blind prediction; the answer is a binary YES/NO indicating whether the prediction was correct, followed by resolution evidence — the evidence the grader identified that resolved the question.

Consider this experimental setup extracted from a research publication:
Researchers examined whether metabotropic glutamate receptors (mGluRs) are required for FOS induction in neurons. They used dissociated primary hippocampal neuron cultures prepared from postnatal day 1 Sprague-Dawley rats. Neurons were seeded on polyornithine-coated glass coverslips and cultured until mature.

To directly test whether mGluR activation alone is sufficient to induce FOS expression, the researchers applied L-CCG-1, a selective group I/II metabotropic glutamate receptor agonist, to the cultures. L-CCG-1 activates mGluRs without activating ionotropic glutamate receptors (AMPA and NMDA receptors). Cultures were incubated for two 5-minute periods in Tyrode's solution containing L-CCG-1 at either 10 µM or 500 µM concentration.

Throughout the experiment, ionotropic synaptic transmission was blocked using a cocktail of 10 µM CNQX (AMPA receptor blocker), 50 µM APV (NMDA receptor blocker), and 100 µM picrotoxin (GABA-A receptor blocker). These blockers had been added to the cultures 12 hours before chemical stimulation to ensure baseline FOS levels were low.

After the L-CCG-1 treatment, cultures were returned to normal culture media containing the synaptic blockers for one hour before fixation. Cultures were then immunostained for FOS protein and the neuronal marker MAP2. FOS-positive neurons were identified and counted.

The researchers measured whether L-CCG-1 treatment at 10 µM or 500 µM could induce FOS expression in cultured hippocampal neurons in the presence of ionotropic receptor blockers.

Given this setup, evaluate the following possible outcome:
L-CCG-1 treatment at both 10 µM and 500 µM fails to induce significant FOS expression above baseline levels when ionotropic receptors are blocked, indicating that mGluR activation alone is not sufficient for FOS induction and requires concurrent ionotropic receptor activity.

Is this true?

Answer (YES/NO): NO